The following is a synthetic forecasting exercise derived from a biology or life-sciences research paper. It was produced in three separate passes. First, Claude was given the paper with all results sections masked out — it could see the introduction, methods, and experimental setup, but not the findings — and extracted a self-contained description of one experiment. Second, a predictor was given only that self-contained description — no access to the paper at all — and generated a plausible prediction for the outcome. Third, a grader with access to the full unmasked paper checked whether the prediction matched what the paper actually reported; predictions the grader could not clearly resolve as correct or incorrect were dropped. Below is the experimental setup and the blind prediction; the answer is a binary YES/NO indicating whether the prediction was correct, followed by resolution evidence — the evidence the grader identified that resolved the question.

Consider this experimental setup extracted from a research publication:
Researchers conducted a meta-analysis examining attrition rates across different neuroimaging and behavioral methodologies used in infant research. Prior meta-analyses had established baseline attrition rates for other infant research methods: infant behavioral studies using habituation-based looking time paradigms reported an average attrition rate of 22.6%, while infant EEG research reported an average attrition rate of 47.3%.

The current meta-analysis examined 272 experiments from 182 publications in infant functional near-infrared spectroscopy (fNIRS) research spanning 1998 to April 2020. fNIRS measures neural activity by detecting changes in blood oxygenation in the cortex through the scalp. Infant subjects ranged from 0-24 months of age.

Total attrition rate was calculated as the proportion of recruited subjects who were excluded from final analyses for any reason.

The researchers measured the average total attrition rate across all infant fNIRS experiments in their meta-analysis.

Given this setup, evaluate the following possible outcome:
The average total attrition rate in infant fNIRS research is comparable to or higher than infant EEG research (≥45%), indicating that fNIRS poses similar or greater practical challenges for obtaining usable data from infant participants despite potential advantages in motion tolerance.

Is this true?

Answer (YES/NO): NO